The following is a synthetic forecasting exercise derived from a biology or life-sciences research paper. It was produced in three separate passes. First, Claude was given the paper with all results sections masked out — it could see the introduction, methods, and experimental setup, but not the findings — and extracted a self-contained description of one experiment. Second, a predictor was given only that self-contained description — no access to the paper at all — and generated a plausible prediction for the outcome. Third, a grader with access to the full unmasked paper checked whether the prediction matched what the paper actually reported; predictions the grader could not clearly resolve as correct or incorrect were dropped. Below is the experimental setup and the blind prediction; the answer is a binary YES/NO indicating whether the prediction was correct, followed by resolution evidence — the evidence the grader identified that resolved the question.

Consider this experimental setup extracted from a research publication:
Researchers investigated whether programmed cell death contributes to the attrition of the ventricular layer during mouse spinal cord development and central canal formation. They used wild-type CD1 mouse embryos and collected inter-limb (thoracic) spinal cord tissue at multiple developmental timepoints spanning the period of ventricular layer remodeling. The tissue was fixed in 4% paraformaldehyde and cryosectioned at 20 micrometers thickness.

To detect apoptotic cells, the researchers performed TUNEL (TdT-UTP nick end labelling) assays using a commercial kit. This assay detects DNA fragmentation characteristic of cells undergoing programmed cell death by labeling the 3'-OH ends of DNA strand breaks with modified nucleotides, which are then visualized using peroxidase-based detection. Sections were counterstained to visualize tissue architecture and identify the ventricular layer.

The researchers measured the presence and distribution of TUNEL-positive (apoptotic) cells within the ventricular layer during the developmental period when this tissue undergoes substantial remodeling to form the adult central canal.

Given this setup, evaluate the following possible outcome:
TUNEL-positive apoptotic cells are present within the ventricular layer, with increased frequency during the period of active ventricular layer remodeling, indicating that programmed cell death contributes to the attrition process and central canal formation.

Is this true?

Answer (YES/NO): NO